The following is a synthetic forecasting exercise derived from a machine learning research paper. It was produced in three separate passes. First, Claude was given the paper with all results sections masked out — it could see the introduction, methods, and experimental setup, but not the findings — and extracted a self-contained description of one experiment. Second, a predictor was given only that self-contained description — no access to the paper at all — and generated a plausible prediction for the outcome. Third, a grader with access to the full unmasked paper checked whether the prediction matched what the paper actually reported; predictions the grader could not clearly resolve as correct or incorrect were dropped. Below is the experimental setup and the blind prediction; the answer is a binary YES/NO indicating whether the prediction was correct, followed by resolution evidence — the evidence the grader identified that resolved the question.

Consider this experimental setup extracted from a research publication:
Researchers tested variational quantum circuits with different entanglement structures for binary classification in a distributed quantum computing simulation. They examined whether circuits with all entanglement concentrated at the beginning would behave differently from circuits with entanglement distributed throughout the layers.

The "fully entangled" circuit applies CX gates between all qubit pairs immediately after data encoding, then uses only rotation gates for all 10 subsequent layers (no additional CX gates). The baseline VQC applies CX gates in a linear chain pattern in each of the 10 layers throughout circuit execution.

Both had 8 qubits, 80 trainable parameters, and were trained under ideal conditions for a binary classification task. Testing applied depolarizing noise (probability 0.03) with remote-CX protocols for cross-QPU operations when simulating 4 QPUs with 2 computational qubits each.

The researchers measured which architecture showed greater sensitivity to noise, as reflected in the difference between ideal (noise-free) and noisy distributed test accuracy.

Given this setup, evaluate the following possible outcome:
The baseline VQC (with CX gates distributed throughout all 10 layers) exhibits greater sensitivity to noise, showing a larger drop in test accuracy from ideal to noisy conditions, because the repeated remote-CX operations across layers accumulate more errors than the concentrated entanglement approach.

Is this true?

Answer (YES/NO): YES